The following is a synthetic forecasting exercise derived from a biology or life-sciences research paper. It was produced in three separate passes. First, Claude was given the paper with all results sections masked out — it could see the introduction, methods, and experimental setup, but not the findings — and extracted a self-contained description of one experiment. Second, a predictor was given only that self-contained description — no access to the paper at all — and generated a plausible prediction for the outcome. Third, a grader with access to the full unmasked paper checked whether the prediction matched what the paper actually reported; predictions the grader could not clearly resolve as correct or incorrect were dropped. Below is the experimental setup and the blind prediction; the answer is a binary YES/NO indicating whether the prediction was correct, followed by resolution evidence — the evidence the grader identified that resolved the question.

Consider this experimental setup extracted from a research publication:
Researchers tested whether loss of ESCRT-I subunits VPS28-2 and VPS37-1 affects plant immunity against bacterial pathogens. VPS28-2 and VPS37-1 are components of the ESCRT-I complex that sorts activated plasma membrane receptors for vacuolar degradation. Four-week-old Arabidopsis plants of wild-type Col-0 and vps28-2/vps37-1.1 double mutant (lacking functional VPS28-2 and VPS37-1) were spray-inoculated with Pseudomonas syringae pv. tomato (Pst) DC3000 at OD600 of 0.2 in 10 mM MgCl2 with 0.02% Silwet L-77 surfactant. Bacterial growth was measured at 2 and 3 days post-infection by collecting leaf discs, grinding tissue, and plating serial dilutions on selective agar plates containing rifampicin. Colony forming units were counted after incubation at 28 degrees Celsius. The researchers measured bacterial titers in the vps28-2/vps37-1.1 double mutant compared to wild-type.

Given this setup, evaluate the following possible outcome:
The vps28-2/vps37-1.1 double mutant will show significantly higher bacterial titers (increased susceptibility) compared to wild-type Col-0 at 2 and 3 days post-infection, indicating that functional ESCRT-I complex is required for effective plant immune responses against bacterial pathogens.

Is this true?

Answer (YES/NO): NO